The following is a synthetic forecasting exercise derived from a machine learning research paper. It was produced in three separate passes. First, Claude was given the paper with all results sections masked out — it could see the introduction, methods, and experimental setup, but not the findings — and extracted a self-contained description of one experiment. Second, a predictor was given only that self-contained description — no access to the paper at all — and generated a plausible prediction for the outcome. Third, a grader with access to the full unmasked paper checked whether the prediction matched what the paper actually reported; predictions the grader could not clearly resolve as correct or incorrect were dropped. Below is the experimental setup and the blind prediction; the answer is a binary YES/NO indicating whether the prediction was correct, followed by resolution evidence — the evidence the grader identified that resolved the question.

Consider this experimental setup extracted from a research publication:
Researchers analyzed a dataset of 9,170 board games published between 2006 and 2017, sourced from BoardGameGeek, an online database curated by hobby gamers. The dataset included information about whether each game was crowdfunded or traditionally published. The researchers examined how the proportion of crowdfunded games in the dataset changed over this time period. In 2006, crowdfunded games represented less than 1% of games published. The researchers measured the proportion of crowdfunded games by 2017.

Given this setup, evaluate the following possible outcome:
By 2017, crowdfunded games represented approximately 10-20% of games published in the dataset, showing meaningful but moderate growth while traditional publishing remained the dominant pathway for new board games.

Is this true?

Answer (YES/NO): NO